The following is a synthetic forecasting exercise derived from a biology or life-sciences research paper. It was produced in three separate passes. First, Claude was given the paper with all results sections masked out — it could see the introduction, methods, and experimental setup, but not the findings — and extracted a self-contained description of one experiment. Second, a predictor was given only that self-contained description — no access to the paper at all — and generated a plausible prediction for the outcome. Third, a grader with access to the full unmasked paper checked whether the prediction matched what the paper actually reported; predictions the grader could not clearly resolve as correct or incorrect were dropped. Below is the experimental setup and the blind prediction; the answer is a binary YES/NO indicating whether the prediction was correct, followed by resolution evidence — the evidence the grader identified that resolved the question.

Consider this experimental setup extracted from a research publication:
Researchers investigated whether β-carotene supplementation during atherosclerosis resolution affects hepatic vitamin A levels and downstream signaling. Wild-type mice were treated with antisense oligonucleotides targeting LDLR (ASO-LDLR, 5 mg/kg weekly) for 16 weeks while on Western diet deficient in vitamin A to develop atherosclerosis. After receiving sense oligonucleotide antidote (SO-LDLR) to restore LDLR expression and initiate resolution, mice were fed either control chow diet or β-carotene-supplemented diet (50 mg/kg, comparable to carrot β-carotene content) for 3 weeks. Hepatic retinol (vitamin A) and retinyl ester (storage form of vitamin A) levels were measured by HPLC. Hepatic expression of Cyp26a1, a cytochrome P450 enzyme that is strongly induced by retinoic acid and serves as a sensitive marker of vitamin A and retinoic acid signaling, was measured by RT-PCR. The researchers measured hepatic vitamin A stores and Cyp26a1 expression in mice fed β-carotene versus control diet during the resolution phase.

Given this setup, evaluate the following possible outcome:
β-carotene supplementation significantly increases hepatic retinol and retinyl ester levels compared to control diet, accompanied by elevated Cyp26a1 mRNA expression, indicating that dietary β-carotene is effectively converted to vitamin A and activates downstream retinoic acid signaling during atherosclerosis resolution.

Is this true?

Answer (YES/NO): YES